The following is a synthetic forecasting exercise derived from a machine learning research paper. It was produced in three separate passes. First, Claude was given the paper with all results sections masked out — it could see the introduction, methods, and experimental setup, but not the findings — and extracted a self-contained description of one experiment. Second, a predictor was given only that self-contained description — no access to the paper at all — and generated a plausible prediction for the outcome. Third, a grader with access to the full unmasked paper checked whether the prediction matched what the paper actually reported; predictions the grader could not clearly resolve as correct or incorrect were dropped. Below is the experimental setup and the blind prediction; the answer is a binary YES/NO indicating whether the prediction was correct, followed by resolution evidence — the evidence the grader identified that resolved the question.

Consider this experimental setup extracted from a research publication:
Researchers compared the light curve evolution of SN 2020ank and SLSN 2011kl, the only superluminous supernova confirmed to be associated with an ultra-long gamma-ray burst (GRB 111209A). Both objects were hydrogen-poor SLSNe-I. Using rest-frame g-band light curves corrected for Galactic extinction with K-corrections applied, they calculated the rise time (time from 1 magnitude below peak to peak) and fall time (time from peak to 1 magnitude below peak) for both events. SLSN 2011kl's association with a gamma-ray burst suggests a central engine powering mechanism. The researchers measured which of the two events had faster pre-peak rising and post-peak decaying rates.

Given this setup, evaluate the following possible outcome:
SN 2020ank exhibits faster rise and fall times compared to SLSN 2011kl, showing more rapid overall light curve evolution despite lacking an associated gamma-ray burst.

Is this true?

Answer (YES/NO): NO